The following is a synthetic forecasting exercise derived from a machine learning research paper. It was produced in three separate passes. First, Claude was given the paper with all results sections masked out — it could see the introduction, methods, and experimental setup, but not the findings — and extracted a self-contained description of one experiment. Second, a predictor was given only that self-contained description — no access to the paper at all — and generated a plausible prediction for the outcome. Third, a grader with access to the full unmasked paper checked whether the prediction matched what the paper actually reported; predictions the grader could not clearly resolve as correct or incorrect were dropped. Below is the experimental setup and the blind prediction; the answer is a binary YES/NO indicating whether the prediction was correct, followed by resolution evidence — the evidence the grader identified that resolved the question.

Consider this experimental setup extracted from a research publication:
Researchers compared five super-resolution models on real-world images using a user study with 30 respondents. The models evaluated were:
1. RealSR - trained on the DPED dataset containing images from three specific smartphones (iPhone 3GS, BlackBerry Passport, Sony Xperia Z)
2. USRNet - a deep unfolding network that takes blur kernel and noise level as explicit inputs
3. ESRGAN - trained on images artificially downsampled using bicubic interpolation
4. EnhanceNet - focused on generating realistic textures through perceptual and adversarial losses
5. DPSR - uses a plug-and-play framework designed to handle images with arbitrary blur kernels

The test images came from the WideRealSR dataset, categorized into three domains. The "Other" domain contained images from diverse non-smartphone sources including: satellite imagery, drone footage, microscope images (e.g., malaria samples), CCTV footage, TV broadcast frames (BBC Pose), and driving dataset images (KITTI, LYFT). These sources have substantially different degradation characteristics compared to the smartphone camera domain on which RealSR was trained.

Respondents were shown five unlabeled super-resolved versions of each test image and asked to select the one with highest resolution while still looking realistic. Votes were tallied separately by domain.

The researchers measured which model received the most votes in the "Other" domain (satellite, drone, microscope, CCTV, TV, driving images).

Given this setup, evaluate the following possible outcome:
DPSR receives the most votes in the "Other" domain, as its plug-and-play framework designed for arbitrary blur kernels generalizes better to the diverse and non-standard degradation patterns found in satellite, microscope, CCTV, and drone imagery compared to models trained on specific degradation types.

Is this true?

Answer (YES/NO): NO